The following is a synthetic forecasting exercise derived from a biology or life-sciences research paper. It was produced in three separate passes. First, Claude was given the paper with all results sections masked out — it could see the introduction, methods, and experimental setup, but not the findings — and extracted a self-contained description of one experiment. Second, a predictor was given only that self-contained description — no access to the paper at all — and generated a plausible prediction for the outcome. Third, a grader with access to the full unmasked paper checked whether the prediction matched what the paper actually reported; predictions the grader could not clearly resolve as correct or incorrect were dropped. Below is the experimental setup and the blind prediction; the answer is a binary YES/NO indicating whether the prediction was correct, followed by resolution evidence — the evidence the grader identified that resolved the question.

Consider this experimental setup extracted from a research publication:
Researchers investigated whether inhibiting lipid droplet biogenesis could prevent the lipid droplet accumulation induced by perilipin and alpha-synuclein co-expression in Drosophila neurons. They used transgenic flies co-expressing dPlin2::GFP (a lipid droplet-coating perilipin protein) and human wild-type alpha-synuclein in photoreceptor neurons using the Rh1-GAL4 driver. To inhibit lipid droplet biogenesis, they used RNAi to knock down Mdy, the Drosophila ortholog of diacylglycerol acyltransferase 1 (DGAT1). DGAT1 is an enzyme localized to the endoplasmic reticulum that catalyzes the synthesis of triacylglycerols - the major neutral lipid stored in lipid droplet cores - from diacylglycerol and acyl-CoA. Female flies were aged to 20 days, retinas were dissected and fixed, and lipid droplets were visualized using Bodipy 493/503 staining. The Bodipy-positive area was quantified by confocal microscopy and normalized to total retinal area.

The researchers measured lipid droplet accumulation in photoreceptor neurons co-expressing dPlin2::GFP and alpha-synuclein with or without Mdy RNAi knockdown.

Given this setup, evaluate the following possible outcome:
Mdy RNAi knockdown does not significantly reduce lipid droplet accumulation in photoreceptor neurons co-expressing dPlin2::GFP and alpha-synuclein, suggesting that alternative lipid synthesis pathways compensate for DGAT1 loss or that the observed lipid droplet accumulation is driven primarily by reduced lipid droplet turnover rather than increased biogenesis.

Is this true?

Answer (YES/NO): YES